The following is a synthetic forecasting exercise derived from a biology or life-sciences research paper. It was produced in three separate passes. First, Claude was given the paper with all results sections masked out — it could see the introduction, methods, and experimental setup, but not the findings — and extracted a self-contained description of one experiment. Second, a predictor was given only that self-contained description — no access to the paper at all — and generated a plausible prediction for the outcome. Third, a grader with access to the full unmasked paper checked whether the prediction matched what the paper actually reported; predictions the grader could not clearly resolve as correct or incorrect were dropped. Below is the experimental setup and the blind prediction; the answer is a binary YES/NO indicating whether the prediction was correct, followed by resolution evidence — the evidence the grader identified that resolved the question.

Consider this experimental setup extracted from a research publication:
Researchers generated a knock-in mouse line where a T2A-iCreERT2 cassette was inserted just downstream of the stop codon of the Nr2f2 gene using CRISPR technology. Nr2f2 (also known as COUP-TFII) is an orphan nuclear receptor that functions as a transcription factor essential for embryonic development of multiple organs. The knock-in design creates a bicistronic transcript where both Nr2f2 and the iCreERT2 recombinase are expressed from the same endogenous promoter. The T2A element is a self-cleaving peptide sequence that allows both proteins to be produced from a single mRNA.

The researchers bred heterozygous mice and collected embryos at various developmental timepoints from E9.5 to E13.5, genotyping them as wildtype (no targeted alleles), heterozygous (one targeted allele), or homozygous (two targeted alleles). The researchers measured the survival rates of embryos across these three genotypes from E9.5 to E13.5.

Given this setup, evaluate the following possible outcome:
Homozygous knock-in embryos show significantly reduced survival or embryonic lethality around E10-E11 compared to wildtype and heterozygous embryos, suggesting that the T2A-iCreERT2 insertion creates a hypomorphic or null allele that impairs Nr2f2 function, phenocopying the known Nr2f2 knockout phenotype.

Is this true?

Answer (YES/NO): NO